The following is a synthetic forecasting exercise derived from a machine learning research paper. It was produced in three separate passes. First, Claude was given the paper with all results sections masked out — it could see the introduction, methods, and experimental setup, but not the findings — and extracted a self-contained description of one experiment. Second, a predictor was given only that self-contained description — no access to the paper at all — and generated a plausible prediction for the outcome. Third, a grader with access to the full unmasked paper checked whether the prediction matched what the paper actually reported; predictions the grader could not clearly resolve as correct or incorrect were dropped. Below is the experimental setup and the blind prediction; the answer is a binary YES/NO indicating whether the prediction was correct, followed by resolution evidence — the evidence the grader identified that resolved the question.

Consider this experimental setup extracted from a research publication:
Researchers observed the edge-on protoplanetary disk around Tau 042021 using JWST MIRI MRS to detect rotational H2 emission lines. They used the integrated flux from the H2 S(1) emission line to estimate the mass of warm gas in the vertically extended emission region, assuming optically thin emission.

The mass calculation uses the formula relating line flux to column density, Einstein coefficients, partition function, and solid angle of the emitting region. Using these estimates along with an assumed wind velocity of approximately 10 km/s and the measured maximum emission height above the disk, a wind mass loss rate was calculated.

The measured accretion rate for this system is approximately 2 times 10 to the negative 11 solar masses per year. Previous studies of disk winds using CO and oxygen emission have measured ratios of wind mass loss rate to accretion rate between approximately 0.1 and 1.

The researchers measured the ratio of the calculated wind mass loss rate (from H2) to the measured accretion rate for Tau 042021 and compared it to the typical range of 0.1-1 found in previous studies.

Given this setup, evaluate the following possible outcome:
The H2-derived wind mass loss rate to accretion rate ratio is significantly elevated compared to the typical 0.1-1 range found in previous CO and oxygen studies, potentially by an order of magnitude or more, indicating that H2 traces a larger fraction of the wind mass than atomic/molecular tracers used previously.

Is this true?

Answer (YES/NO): NO